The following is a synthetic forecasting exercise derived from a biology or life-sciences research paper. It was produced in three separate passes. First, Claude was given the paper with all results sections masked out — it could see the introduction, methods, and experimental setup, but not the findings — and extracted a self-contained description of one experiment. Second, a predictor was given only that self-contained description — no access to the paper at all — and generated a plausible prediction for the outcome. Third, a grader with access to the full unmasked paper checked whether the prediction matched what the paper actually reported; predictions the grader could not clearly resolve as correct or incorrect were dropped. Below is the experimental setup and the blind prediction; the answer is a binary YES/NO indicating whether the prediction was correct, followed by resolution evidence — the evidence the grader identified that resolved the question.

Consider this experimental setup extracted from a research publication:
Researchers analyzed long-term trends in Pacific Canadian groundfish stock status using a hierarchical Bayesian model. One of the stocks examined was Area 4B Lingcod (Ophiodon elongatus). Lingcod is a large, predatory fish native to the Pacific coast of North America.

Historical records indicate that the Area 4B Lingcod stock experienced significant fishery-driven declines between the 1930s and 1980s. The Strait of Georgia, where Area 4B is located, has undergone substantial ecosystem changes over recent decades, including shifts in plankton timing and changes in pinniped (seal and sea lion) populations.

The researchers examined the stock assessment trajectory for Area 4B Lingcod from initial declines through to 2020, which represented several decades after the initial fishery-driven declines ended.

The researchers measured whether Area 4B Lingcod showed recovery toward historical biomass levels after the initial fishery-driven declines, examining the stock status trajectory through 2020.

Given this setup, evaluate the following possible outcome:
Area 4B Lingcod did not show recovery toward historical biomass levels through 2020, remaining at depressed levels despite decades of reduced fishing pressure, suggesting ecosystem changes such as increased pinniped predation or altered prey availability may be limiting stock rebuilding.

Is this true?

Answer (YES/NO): YES